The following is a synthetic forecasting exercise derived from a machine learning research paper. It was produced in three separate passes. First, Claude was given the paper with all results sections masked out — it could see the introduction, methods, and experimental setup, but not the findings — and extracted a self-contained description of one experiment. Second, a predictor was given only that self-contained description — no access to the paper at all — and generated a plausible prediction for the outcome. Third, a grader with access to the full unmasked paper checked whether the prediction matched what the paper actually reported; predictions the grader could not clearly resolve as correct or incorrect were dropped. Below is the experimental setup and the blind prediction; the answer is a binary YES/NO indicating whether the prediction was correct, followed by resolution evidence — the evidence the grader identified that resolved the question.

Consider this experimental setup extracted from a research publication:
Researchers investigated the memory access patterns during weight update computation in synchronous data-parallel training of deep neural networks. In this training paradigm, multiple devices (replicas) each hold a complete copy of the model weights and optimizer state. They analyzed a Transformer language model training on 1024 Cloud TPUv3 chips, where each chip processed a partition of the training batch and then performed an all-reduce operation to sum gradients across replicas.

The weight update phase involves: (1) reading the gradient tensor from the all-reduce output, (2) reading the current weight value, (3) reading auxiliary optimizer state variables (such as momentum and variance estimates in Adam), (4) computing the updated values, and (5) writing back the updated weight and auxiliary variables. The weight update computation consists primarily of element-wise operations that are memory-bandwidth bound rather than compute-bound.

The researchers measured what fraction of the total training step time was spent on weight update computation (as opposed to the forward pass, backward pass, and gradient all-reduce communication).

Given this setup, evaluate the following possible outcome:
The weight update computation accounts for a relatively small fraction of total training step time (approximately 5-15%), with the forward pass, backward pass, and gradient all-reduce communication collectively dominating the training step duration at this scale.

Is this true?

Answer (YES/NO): NO